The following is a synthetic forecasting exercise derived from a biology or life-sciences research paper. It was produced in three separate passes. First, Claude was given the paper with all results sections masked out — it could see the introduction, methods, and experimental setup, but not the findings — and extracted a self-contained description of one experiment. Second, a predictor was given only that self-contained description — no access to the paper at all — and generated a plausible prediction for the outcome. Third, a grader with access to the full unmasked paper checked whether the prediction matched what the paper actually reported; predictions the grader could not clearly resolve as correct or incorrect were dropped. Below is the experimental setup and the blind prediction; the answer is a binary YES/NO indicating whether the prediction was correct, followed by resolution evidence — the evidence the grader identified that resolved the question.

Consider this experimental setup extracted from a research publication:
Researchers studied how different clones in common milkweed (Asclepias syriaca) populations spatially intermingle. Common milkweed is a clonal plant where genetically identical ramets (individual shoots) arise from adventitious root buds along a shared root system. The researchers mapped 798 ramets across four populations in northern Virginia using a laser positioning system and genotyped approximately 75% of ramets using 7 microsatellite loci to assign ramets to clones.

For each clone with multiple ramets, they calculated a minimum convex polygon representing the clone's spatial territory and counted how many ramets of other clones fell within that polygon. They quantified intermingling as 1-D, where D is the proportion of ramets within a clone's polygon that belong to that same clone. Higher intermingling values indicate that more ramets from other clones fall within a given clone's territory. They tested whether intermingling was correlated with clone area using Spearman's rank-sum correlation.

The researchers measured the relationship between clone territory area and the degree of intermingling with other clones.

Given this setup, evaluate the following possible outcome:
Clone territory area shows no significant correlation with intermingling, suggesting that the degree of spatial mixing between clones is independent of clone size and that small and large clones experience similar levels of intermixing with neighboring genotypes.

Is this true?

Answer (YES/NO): NO